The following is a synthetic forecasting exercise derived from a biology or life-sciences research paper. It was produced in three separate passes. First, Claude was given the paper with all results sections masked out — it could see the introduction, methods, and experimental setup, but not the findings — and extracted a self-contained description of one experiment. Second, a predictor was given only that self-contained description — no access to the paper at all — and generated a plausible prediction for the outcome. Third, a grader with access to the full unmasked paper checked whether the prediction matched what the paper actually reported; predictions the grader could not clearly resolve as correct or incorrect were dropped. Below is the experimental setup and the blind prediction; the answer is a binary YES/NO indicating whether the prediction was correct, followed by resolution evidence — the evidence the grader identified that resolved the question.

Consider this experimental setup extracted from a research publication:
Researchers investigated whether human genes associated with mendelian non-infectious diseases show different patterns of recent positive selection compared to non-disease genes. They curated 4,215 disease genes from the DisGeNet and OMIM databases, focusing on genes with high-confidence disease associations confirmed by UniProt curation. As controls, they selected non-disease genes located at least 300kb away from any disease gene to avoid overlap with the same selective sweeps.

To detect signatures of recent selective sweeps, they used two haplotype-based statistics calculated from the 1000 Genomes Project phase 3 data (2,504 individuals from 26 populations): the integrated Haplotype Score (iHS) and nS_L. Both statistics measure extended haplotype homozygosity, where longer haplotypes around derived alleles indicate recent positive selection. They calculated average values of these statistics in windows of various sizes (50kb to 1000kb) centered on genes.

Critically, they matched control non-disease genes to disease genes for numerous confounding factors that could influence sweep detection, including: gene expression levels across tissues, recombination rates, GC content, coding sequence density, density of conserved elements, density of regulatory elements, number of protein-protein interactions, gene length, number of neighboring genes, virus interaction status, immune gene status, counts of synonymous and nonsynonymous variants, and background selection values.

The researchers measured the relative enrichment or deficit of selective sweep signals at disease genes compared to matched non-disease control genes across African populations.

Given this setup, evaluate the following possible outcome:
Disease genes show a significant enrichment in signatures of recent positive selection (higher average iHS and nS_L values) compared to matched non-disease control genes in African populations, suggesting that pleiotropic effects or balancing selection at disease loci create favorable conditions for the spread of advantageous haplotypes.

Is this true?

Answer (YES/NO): NO